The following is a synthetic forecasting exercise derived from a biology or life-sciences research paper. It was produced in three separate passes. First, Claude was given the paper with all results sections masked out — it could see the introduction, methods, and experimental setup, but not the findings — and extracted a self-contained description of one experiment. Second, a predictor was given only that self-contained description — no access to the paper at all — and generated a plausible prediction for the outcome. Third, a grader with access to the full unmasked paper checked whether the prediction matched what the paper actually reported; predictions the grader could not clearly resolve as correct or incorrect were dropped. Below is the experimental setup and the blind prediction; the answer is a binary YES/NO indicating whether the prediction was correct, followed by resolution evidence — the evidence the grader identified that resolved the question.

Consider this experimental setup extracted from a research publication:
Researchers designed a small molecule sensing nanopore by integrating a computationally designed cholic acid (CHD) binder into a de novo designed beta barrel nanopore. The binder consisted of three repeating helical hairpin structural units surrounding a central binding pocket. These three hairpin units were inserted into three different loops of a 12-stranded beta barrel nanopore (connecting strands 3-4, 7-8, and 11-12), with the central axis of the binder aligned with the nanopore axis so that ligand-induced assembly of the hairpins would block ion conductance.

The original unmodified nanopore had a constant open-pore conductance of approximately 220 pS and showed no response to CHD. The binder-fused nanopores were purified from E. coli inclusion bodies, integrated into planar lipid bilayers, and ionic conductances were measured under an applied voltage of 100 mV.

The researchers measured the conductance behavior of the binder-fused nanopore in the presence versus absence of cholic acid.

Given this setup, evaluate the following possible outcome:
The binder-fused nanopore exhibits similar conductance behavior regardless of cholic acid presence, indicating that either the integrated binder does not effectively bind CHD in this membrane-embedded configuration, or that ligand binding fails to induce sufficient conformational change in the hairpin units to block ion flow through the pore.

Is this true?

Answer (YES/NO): NO